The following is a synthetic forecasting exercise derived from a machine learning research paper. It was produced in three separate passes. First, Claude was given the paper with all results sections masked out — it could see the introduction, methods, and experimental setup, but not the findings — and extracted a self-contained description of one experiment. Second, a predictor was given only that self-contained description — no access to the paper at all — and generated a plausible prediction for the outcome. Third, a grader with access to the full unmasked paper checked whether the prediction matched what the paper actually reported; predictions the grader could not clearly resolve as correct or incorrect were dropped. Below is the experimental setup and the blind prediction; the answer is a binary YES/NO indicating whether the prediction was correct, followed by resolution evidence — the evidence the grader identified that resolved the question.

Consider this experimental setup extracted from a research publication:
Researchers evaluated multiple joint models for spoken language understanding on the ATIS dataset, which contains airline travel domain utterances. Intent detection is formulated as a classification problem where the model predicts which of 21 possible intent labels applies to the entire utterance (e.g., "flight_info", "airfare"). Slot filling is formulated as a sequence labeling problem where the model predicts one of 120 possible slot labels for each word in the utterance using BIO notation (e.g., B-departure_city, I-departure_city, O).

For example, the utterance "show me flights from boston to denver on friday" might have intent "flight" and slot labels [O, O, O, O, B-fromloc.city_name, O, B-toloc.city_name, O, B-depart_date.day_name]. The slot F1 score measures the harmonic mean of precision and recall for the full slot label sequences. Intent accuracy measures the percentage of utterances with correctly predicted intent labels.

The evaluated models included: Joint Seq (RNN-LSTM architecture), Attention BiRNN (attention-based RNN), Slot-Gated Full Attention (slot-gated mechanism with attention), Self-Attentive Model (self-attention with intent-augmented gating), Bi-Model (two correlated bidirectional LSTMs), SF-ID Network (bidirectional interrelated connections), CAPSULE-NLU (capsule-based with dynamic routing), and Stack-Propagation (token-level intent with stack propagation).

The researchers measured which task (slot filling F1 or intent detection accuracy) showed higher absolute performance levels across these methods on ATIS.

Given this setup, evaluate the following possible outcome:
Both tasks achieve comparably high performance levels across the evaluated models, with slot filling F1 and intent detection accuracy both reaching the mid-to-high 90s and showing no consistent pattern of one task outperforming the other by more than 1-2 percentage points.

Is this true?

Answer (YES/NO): NO